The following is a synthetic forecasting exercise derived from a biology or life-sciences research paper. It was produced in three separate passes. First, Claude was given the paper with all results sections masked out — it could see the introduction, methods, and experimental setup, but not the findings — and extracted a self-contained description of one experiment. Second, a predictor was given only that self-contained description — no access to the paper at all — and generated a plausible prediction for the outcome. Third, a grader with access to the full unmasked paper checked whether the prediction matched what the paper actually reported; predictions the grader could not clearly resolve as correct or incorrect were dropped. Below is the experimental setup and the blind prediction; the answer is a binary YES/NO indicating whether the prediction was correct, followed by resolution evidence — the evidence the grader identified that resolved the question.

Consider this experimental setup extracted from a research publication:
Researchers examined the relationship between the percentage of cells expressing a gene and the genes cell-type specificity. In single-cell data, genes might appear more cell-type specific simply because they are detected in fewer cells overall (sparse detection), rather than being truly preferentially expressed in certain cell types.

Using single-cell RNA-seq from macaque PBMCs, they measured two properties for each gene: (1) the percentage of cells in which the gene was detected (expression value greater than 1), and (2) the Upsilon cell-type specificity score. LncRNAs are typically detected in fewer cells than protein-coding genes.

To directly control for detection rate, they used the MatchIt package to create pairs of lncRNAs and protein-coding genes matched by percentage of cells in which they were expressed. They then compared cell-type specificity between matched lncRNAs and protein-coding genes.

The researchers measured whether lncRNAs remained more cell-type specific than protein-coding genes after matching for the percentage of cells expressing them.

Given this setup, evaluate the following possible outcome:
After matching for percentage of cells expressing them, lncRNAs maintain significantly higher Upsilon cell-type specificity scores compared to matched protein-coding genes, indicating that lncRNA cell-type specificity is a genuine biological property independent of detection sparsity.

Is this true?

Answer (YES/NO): NO